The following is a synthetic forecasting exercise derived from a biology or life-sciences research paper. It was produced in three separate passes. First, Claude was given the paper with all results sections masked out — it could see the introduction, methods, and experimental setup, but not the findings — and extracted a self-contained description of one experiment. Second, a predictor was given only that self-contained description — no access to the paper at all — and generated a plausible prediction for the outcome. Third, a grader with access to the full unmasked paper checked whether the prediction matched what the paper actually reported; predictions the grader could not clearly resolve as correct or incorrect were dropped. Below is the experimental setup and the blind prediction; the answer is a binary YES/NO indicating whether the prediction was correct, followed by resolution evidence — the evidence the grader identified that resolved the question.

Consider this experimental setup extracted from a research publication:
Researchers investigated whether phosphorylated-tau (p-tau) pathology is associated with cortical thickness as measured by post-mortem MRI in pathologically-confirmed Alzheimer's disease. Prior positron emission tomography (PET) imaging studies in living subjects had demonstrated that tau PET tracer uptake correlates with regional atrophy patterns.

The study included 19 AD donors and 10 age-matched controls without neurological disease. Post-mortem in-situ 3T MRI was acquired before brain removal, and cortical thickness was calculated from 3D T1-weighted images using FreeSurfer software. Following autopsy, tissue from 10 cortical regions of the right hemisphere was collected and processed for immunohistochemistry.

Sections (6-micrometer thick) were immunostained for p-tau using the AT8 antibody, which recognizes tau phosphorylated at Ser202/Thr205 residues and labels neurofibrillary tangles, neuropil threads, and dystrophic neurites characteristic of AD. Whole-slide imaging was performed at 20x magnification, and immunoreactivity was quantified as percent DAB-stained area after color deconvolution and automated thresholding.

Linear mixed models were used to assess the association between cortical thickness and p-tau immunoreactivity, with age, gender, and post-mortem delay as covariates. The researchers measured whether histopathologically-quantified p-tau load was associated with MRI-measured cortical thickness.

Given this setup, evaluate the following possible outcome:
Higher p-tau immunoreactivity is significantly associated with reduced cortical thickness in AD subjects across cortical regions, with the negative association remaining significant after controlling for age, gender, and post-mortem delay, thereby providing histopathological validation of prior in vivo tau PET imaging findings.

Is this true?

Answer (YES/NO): NO